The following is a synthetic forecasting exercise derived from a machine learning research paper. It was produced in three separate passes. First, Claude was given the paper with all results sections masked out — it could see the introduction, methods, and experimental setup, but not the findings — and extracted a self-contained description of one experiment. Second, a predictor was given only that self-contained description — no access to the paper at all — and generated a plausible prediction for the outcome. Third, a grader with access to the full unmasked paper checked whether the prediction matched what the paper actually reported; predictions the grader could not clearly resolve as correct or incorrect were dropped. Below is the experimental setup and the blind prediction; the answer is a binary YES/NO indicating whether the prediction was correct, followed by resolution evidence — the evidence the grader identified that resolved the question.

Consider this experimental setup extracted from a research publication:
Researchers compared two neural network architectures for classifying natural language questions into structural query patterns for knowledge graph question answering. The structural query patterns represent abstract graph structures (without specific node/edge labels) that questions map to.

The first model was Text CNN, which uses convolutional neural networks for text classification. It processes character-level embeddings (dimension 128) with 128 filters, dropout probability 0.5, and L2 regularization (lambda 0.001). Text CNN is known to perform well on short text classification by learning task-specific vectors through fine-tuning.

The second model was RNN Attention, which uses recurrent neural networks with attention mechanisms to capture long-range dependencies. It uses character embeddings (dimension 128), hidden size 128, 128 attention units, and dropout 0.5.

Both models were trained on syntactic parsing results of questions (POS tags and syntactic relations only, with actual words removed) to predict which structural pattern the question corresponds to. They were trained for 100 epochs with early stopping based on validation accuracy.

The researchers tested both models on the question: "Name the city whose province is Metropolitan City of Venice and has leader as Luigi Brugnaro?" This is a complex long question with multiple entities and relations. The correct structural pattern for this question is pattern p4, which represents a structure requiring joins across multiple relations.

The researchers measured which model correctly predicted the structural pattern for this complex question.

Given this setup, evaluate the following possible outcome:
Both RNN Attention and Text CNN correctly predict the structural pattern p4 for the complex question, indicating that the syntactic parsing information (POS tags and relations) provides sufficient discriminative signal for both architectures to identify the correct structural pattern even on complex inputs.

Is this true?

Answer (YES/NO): NO